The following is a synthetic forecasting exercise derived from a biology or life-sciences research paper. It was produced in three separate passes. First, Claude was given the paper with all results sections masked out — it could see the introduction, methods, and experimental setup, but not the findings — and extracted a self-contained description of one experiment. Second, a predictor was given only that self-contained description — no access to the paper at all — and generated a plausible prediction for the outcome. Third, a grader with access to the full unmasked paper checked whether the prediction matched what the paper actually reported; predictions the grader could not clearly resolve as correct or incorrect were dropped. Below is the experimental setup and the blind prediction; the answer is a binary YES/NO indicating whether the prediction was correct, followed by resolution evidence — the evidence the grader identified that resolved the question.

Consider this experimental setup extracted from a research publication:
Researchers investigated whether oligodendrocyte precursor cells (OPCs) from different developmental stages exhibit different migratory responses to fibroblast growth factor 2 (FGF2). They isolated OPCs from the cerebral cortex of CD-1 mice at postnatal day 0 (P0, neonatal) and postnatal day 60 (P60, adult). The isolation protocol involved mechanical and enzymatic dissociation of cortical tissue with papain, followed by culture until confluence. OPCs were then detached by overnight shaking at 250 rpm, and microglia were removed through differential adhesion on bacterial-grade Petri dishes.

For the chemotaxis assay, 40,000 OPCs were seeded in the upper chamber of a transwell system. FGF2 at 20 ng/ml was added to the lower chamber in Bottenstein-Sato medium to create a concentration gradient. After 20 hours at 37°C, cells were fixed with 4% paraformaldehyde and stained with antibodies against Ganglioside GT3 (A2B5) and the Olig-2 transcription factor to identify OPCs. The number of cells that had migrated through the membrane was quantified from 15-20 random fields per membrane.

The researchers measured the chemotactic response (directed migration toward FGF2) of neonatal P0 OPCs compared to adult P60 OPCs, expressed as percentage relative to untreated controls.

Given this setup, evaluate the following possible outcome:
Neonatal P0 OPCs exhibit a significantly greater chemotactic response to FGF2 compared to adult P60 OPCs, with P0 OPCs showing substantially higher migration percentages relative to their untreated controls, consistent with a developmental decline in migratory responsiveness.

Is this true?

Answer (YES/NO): YES